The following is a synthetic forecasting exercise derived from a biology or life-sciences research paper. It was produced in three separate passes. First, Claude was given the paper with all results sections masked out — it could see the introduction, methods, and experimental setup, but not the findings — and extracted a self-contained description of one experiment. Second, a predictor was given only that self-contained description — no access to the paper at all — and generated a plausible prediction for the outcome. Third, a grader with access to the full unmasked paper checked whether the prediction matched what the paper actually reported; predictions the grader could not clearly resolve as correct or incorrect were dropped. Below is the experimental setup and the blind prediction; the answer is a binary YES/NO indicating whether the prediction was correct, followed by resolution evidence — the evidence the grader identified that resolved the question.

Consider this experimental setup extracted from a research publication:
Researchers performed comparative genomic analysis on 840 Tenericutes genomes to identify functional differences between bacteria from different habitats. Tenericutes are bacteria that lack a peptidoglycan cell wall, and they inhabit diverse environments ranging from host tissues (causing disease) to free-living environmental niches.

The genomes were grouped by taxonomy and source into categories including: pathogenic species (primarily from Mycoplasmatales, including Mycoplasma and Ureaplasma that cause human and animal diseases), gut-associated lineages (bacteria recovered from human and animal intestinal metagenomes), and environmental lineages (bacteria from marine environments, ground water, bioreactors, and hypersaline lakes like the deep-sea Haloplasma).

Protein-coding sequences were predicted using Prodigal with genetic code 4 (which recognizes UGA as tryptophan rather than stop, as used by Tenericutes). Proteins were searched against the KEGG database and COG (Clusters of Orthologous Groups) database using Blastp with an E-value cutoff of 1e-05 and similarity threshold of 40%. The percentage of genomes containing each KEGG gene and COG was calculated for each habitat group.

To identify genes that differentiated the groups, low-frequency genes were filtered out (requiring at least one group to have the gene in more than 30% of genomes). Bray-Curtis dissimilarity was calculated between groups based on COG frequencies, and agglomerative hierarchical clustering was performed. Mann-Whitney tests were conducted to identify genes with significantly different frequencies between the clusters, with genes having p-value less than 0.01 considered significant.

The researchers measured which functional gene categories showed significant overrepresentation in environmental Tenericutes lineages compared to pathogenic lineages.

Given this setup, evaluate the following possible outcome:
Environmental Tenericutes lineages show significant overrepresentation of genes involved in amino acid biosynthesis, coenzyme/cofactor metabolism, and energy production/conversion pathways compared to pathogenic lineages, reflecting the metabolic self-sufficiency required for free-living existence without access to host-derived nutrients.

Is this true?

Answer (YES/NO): NO